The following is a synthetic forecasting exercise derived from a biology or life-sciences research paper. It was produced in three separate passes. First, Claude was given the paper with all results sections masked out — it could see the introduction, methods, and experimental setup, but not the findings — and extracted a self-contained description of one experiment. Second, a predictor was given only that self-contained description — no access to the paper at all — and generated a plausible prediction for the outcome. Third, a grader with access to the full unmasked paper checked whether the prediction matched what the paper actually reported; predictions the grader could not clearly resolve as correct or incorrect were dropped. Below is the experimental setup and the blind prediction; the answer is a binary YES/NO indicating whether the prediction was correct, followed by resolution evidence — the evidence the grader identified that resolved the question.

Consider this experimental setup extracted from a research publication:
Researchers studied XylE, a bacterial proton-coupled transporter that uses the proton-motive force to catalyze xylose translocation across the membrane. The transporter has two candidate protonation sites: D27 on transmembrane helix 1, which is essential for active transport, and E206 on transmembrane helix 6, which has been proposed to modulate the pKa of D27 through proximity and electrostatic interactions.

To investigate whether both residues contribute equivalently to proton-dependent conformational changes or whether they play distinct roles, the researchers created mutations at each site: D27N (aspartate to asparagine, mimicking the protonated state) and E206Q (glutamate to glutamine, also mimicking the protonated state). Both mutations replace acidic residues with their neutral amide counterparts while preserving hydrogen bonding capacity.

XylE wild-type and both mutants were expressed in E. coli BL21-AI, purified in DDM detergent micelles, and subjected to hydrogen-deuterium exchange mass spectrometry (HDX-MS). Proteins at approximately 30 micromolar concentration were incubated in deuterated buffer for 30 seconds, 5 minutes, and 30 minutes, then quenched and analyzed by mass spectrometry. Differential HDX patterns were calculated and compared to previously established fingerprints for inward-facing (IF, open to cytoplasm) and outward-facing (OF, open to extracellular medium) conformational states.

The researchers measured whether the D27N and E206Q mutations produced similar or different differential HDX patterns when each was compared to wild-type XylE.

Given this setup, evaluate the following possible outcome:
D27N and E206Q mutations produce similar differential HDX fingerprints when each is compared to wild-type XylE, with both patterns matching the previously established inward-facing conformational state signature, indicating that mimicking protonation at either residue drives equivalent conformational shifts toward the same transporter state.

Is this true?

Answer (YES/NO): NO